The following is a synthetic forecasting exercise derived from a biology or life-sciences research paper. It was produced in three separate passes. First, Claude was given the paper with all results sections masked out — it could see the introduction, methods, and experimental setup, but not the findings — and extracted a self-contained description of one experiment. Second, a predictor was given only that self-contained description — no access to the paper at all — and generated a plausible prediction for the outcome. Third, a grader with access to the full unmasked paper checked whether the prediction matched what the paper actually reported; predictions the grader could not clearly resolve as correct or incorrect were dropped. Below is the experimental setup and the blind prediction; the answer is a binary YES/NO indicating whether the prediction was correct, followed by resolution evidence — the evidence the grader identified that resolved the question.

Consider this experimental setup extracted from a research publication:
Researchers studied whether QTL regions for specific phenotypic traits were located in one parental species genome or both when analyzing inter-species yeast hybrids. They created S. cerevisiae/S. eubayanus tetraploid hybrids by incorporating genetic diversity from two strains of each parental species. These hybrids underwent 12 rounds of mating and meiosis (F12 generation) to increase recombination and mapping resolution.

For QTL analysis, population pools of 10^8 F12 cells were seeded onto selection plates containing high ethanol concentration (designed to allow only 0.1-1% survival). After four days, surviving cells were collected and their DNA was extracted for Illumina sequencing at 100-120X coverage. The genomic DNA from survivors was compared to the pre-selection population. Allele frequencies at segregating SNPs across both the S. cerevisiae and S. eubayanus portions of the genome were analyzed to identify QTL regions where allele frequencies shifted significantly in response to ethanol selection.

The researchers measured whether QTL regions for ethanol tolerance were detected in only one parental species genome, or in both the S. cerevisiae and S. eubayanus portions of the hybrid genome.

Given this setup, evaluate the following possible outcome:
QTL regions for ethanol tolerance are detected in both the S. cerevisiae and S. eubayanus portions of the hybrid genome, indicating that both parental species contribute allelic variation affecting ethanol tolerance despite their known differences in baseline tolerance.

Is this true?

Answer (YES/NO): YES